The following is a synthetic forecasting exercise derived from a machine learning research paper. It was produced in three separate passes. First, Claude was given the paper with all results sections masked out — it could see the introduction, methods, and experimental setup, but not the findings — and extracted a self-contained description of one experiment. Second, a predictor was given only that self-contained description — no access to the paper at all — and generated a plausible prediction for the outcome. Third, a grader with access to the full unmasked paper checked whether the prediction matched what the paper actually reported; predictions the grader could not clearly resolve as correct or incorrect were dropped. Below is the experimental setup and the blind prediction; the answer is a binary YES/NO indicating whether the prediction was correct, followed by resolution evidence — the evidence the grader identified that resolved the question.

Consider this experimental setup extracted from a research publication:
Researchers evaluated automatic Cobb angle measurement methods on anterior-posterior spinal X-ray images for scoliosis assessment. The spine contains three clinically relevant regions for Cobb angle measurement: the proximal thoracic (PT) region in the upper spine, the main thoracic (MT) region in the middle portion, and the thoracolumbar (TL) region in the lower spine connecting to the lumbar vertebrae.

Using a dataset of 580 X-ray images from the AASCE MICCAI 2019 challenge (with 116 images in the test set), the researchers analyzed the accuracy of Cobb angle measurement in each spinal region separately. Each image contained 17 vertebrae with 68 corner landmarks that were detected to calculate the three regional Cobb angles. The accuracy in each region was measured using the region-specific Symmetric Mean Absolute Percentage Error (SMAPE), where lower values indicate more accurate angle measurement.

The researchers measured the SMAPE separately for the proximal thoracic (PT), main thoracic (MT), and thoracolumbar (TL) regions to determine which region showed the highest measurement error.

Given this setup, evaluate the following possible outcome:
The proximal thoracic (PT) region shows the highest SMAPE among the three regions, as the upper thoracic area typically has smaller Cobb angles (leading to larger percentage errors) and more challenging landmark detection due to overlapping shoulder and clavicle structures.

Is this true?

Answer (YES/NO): NO